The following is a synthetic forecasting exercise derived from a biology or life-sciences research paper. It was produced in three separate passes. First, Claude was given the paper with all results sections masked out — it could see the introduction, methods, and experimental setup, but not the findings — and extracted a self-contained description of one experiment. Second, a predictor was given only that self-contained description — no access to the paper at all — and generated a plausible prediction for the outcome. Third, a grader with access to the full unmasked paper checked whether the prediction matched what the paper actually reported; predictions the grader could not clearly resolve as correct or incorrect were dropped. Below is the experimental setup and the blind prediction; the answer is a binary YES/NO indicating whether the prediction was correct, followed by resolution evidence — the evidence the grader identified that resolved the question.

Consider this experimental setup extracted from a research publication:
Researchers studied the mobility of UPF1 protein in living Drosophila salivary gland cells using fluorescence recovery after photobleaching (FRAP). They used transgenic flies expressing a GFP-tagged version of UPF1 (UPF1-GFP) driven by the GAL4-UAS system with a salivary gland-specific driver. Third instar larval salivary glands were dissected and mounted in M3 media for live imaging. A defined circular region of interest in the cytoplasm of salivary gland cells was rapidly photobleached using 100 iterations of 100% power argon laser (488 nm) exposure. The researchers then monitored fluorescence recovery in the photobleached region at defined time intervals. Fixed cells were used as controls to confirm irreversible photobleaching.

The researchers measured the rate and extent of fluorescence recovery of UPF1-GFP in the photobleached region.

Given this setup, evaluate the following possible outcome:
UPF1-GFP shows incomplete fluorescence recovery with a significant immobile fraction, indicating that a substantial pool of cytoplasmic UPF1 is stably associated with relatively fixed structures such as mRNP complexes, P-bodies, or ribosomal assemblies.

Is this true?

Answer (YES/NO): NO